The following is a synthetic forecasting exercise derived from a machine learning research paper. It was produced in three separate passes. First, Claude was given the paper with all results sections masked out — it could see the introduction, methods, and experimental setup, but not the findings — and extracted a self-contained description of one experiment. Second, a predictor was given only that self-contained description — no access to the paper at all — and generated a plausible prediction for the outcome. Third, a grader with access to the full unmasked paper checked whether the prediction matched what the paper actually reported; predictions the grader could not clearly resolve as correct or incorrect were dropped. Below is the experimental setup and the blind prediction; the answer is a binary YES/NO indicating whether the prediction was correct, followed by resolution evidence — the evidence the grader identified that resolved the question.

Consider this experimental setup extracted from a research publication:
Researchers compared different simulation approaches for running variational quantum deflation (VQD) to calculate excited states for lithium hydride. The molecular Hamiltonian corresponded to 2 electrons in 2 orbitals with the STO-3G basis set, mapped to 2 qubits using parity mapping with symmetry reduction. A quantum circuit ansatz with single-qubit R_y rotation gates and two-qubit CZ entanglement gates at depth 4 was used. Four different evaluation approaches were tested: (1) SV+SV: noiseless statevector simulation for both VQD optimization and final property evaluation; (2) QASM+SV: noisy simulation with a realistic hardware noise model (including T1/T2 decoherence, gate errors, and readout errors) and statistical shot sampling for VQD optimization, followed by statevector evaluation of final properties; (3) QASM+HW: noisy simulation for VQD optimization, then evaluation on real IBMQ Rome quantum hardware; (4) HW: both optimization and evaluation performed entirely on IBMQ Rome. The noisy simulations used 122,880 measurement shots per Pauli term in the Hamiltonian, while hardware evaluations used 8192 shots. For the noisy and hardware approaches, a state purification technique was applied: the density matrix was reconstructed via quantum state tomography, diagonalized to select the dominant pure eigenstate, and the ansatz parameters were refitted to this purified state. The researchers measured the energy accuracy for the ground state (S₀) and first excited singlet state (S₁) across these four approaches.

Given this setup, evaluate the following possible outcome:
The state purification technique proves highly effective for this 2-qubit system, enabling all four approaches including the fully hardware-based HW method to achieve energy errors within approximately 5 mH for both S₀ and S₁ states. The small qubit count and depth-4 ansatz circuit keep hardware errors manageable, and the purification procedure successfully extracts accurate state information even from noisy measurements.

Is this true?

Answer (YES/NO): NO